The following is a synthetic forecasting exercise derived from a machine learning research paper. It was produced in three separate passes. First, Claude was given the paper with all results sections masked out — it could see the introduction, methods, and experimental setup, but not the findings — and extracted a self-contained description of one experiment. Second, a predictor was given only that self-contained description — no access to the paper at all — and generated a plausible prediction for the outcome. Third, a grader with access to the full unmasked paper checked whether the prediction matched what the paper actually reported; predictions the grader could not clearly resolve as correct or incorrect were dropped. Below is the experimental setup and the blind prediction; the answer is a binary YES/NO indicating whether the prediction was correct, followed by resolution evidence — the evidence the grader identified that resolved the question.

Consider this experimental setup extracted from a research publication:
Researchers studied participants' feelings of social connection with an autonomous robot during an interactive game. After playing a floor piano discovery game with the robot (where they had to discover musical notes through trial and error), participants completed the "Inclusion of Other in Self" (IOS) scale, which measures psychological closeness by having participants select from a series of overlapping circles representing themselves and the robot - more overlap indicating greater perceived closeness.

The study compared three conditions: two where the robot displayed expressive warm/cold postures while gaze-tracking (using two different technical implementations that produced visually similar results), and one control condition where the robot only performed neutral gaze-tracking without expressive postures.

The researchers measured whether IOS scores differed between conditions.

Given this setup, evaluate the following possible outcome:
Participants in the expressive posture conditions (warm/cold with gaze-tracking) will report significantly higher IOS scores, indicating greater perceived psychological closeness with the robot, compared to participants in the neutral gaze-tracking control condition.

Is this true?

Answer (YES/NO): NO